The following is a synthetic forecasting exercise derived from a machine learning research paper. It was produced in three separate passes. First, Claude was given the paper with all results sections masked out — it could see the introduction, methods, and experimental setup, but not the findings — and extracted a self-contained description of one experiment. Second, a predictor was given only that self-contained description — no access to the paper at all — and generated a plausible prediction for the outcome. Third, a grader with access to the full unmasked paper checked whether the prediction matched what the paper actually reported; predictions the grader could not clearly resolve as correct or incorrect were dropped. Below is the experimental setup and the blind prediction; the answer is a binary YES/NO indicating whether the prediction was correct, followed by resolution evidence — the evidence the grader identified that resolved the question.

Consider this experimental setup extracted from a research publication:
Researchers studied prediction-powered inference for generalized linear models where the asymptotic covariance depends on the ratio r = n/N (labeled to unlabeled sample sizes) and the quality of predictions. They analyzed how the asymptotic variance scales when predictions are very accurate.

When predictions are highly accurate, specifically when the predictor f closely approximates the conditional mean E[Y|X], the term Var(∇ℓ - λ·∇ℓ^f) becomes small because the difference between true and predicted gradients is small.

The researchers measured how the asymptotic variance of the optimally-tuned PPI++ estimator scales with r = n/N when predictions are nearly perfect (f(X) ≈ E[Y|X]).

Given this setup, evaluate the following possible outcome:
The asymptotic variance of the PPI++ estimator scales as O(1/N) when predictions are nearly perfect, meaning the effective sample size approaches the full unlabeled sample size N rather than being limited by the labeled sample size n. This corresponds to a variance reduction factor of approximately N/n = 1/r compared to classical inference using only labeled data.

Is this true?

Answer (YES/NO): NO